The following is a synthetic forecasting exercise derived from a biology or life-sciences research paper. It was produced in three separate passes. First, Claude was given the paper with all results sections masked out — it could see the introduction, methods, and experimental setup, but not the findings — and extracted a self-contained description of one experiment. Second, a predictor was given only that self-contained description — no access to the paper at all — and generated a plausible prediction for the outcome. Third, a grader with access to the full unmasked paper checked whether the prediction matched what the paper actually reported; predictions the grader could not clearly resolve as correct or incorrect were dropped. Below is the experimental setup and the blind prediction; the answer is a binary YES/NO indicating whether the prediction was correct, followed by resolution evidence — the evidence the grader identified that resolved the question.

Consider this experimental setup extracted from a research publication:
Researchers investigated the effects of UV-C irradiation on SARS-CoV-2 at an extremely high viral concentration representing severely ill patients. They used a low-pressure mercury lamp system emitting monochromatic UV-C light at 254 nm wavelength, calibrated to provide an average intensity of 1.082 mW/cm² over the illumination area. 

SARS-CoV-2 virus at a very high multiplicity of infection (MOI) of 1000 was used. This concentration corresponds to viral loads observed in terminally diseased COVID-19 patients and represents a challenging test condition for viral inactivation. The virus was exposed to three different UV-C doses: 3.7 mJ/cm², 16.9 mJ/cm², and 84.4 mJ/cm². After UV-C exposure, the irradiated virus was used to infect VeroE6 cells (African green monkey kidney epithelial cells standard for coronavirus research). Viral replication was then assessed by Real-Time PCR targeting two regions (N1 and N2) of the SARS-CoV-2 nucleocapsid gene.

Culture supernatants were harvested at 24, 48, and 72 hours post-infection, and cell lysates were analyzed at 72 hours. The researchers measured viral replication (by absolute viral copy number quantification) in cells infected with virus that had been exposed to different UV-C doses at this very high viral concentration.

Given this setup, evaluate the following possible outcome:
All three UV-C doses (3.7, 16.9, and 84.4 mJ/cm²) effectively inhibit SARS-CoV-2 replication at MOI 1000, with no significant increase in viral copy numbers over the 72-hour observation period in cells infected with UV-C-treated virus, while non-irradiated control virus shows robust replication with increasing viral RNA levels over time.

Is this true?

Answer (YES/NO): NO